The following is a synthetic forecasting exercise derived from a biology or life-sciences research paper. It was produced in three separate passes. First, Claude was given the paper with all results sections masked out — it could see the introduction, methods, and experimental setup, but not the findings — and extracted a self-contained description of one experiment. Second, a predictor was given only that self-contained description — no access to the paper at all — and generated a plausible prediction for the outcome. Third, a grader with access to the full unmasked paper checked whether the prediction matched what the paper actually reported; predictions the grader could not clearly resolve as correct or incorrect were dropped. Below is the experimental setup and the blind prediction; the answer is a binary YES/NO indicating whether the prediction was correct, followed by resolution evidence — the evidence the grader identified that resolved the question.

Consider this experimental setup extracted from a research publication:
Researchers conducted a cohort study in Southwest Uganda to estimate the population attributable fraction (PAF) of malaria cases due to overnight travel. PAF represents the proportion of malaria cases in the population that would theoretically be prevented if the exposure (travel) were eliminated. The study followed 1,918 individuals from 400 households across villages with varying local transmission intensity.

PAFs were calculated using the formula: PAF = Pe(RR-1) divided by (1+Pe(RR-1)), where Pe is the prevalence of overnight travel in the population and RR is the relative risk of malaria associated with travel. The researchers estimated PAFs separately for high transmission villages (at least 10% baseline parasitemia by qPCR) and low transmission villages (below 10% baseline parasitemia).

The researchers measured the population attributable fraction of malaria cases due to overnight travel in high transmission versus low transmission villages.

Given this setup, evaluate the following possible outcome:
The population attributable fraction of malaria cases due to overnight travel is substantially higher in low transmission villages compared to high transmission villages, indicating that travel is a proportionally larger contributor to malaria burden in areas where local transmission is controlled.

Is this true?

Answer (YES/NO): YES